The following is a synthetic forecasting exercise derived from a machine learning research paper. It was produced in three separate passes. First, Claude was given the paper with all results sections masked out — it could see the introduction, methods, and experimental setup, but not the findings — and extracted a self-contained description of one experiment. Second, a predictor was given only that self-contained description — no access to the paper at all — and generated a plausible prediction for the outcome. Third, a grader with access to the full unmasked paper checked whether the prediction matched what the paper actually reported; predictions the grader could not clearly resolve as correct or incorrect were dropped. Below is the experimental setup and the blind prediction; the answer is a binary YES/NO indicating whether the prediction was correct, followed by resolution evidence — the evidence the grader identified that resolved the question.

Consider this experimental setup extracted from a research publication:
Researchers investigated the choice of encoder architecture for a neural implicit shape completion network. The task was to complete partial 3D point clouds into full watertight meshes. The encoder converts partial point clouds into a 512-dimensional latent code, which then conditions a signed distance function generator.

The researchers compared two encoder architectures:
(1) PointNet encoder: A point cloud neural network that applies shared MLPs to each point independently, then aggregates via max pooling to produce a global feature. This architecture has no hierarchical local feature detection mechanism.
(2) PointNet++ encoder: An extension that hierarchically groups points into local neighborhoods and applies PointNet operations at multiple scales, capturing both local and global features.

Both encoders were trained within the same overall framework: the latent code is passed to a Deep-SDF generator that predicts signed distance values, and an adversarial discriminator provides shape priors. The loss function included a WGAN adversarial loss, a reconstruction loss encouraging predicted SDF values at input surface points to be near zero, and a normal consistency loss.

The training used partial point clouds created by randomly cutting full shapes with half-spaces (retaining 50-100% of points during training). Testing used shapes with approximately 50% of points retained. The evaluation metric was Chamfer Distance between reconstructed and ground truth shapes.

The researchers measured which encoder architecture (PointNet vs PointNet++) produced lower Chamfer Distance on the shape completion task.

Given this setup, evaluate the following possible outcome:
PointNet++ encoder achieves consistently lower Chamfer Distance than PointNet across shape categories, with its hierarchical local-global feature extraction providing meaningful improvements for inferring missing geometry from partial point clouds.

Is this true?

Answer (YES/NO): NO